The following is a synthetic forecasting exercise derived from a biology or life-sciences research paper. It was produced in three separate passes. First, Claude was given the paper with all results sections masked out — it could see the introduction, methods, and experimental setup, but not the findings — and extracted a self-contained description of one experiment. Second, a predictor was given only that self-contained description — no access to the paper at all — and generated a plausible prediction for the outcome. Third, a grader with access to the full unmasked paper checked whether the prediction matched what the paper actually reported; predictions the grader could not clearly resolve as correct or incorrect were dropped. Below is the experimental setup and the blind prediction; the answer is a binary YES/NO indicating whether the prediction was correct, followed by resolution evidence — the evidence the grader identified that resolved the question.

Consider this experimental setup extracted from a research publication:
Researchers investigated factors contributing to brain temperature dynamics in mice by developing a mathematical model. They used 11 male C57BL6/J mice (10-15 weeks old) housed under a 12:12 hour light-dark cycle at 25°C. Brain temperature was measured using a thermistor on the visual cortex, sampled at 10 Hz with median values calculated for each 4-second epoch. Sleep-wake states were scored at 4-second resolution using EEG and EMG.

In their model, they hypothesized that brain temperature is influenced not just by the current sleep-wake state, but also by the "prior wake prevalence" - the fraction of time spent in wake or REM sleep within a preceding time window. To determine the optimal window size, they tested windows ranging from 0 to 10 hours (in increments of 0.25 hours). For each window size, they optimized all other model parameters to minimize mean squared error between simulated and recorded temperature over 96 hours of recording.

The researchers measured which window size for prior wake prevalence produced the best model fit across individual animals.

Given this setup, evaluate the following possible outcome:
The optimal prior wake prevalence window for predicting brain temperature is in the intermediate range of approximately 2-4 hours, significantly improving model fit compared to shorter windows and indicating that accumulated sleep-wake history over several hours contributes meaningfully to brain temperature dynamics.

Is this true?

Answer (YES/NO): YES